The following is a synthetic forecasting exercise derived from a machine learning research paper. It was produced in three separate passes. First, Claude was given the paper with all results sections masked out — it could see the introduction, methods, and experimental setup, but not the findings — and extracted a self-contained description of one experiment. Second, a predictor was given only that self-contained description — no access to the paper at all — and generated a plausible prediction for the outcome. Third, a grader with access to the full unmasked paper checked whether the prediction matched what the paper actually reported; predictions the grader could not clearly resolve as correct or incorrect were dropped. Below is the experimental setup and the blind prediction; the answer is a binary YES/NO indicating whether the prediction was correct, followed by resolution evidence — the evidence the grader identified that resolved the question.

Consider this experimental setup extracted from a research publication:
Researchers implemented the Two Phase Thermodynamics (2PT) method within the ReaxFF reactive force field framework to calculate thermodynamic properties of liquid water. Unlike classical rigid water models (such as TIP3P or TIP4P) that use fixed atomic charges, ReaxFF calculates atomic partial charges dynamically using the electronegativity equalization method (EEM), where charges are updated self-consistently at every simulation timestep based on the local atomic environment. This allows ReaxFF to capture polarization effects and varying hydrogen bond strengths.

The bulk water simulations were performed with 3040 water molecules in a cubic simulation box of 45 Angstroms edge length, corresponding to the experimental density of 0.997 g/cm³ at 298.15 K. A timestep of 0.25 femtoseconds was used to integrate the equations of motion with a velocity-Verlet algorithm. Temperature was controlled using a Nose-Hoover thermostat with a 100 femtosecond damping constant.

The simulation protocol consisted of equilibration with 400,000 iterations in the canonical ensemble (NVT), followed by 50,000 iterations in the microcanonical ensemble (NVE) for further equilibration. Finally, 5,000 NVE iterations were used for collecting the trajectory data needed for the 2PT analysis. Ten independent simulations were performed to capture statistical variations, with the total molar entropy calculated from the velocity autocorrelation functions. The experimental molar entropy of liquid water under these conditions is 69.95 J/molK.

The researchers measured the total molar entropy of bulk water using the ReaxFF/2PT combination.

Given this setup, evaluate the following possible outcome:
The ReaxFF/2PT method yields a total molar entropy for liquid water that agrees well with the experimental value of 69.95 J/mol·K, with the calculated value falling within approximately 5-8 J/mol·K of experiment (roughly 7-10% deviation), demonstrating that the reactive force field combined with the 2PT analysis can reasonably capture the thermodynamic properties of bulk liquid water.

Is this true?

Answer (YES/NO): NO